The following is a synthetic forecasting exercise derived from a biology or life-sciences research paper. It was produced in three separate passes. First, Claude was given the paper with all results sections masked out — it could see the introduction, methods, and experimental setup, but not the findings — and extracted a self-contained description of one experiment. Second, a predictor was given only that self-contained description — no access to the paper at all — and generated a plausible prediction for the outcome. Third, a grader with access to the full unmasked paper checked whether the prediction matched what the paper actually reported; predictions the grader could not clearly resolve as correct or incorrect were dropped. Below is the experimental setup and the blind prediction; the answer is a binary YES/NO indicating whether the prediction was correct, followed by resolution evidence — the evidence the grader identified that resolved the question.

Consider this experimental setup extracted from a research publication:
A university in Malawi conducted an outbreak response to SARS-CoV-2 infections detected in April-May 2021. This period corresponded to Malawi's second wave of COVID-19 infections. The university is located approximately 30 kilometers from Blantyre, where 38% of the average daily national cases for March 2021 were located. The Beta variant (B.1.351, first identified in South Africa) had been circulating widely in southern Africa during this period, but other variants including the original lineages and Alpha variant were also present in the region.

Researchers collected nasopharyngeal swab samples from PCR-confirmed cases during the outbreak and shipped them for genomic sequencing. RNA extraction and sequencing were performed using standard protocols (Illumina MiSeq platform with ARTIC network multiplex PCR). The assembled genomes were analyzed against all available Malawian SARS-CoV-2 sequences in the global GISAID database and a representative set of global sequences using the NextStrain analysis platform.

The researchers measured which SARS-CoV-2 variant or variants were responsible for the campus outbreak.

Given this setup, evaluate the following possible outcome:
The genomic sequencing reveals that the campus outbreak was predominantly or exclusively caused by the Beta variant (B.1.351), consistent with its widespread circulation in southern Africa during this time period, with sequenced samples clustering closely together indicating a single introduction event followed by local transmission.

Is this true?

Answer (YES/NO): NO